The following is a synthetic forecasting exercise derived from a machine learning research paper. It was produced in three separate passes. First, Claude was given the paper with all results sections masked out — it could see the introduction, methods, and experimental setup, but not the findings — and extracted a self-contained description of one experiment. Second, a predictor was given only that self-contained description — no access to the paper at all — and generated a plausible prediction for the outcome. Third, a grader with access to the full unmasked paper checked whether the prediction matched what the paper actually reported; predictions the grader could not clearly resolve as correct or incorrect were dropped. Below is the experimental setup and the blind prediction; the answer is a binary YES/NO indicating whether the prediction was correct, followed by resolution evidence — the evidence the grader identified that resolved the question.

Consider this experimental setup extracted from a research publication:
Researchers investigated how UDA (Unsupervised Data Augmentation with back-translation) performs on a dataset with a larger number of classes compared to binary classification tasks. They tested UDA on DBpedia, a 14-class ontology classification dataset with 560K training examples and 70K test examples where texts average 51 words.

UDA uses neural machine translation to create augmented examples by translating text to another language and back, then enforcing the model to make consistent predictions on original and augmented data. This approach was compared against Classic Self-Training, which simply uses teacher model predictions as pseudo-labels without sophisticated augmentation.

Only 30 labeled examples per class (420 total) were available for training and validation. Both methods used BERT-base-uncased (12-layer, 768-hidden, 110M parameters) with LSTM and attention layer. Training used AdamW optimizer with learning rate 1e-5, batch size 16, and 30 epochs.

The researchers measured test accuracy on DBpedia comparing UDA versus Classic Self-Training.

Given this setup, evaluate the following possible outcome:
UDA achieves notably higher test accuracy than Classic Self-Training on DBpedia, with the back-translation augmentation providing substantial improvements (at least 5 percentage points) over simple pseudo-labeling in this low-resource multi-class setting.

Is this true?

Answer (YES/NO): NO